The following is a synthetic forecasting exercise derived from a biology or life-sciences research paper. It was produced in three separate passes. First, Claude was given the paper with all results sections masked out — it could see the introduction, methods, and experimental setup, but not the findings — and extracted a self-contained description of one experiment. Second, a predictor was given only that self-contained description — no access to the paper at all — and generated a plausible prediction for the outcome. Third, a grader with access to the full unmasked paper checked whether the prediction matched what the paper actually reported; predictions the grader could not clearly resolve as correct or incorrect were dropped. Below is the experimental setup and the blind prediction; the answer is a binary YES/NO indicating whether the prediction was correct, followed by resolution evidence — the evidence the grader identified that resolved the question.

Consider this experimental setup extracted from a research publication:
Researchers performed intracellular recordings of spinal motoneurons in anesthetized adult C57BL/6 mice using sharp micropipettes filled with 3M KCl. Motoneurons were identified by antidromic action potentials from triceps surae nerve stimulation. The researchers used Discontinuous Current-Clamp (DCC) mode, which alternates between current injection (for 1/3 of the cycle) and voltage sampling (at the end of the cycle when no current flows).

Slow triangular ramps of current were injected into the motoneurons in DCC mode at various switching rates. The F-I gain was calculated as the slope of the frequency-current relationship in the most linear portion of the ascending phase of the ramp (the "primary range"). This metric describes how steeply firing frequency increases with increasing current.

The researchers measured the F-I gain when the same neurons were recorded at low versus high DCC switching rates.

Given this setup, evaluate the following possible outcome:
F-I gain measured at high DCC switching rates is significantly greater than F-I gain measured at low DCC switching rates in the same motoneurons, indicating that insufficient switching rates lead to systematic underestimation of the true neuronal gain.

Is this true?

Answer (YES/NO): NO